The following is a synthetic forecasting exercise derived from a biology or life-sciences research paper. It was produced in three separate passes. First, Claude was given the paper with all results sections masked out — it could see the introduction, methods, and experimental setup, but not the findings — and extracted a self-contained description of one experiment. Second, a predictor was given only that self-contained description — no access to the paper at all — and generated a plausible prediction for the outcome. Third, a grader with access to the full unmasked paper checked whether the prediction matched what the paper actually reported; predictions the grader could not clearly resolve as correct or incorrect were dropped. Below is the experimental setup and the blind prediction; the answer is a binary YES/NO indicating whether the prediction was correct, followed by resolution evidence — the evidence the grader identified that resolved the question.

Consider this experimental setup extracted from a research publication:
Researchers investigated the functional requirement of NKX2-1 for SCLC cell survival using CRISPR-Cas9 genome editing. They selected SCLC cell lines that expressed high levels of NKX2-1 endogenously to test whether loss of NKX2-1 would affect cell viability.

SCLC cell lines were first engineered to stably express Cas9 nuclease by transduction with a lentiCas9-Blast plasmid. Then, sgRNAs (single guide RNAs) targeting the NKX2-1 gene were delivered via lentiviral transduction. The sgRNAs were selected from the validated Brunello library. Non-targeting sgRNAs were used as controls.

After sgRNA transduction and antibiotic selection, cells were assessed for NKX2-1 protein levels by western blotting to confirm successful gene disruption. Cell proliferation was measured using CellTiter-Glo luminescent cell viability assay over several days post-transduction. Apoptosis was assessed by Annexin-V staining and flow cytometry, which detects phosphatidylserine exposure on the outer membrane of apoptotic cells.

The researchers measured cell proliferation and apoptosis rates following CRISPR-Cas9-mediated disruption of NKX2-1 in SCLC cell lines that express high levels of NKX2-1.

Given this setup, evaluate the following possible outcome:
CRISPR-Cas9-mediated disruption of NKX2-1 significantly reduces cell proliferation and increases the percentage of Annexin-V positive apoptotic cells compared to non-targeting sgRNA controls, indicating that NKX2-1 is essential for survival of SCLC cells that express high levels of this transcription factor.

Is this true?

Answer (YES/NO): YES